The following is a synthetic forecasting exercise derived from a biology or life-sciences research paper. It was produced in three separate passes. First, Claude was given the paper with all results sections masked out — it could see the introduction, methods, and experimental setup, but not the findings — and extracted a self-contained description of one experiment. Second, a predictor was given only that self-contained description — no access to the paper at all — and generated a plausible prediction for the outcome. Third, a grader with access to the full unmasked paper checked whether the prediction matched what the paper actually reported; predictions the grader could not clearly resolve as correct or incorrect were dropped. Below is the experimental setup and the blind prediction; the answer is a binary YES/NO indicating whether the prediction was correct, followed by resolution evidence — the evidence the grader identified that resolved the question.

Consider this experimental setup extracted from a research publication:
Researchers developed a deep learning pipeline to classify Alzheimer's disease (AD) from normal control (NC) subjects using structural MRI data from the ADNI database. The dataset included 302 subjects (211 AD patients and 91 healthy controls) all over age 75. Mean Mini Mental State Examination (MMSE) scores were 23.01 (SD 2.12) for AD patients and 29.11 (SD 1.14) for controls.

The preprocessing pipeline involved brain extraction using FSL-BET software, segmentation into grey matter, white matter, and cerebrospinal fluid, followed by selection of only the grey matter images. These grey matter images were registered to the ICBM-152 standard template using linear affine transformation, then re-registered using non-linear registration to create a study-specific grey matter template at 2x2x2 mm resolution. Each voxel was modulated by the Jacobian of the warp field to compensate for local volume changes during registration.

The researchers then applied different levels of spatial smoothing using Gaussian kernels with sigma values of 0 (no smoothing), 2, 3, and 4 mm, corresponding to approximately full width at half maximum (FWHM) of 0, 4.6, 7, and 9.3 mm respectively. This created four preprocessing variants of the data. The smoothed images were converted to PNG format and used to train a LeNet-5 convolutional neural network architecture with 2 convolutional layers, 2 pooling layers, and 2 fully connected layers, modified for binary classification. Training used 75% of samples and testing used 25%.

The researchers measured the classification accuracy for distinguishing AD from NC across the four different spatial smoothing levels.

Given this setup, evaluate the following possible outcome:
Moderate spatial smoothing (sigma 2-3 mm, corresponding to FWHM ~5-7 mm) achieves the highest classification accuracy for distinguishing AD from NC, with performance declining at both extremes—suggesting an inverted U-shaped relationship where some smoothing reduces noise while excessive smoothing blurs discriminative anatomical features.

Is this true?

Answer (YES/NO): YES